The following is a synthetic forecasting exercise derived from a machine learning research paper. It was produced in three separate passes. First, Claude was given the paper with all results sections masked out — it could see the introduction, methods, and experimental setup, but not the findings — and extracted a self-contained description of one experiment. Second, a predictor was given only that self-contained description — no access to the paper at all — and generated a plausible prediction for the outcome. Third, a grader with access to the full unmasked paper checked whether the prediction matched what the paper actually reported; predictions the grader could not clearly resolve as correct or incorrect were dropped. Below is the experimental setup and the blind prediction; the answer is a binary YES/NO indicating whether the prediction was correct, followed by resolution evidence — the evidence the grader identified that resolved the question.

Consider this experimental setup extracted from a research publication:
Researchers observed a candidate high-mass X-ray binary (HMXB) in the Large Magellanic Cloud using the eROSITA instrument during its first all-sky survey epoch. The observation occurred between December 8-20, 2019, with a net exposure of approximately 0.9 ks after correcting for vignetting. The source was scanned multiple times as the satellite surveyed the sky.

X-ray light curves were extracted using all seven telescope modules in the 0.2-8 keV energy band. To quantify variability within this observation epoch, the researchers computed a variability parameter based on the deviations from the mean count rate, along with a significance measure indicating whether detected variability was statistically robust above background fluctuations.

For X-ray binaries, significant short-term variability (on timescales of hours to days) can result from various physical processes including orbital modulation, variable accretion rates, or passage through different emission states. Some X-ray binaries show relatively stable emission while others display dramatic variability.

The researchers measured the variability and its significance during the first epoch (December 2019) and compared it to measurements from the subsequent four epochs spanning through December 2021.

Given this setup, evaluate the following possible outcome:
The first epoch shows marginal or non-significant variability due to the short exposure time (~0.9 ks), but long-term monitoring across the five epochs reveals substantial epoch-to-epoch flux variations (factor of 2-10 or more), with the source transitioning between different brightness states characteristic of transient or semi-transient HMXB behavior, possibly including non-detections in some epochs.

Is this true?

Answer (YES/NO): NO